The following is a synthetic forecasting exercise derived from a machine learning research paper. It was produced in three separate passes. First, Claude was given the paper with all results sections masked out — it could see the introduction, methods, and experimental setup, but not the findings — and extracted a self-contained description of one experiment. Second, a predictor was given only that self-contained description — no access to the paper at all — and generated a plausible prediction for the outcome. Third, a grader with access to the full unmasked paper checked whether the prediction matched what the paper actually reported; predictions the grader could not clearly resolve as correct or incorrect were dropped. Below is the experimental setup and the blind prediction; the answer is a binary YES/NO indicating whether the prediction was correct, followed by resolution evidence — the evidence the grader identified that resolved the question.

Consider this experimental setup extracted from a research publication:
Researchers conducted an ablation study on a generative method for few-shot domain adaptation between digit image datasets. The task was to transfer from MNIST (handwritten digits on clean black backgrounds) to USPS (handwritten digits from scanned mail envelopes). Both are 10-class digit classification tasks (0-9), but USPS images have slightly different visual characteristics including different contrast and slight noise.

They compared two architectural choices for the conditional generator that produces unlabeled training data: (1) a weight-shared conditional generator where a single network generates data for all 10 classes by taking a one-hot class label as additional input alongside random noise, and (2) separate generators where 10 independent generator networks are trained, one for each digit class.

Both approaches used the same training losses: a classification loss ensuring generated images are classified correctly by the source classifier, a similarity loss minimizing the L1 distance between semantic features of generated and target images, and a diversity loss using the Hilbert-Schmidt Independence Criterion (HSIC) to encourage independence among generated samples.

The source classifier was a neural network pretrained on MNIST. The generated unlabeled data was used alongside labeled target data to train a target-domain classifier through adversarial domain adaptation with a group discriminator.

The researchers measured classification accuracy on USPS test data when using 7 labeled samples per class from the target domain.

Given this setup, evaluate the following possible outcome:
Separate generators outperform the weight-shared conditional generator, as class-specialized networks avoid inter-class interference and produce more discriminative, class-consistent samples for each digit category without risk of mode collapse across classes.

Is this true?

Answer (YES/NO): NO